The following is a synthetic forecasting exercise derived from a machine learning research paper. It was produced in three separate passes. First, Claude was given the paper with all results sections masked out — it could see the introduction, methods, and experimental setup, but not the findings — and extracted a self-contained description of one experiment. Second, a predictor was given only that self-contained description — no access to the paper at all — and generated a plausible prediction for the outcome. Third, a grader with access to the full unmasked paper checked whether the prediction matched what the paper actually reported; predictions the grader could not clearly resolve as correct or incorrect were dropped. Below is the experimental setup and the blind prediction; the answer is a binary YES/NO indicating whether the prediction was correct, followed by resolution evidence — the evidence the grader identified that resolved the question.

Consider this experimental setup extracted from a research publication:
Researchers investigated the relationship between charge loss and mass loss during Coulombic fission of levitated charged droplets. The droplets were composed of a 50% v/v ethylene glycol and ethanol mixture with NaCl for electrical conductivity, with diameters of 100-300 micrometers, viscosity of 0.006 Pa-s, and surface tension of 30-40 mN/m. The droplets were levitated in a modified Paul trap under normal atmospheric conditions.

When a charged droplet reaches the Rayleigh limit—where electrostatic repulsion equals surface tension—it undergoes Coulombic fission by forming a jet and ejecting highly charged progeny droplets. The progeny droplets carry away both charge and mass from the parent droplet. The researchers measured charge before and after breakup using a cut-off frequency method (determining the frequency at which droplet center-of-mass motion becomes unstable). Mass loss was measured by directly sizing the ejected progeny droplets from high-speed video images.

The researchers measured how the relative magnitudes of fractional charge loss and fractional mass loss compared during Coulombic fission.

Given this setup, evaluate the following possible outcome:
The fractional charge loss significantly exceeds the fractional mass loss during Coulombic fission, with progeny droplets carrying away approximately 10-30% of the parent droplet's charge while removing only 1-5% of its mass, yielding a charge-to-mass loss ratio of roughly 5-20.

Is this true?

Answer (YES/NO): NO